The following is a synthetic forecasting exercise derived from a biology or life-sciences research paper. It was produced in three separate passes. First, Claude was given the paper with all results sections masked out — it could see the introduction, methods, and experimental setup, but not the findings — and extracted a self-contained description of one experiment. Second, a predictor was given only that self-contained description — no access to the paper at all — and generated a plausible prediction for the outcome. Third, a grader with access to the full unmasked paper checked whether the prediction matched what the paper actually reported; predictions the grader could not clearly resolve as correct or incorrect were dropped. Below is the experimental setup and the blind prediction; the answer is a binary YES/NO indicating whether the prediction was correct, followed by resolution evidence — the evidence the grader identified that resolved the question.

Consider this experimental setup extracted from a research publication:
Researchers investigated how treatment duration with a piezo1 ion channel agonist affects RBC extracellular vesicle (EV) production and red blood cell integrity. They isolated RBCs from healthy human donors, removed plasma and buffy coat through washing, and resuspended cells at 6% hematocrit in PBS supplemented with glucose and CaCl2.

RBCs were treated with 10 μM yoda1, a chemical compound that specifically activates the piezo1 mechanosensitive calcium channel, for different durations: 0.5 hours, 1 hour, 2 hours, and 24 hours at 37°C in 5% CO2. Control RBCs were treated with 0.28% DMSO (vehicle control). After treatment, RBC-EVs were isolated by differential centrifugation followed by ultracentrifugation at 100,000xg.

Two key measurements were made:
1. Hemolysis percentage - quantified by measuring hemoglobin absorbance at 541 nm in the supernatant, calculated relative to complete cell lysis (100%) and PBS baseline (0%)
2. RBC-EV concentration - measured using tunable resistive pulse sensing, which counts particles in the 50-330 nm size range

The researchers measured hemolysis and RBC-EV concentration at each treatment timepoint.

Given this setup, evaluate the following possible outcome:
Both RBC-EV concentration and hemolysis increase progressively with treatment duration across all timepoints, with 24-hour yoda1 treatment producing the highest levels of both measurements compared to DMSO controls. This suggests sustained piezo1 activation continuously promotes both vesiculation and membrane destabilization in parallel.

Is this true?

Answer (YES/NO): NO